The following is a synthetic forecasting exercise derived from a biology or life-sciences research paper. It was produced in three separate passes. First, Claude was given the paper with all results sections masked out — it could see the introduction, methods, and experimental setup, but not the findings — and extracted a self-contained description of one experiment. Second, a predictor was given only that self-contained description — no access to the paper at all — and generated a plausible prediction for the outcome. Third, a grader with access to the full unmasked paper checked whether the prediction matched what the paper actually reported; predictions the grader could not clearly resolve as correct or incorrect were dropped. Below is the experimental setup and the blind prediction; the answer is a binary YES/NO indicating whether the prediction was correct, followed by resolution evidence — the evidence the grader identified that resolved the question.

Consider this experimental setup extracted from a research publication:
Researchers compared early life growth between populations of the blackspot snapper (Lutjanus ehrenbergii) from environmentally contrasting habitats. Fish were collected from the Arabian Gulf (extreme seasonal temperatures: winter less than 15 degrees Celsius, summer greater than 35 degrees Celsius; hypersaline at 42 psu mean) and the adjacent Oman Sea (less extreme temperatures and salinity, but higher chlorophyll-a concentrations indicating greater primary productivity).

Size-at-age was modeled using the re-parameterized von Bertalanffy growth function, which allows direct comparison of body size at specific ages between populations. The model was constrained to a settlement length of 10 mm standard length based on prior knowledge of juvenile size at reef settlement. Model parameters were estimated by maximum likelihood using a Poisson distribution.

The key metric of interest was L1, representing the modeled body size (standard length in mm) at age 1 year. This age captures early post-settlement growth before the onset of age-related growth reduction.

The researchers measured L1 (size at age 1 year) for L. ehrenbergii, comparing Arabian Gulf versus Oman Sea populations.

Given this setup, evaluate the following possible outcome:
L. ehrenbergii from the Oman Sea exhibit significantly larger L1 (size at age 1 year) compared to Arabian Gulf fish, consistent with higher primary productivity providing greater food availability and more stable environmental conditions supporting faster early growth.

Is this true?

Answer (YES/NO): YES